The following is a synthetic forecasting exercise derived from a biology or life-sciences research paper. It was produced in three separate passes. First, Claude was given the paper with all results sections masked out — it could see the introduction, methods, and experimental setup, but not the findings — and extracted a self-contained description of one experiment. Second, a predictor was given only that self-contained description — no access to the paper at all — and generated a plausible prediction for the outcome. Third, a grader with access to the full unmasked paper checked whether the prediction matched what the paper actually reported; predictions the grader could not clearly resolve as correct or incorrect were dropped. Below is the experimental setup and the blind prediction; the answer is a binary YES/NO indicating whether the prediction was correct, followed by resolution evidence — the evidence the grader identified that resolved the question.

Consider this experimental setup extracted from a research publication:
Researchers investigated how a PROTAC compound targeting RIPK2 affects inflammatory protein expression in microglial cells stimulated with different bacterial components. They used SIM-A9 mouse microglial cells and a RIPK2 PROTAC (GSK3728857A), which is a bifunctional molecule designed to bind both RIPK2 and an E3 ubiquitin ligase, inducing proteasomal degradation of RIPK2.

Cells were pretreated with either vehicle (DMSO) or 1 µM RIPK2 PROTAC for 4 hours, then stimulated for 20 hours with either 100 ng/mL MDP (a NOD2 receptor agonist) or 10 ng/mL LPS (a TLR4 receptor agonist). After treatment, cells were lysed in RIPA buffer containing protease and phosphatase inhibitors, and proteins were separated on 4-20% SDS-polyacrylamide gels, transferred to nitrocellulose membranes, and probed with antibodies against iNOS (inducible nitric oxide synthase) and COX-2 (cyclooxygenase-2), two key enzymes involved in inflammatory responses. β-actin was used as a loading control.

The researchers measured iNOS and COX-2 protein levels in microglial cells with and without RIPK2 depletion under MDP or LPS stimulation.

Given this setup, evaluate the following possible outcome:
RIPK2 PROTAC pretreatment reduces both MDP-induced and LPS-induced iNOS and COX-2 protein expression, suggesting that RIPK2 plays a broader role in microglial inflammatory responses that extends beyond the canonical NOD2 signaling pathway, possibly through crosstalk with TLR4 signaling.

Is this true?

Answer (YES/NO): NO